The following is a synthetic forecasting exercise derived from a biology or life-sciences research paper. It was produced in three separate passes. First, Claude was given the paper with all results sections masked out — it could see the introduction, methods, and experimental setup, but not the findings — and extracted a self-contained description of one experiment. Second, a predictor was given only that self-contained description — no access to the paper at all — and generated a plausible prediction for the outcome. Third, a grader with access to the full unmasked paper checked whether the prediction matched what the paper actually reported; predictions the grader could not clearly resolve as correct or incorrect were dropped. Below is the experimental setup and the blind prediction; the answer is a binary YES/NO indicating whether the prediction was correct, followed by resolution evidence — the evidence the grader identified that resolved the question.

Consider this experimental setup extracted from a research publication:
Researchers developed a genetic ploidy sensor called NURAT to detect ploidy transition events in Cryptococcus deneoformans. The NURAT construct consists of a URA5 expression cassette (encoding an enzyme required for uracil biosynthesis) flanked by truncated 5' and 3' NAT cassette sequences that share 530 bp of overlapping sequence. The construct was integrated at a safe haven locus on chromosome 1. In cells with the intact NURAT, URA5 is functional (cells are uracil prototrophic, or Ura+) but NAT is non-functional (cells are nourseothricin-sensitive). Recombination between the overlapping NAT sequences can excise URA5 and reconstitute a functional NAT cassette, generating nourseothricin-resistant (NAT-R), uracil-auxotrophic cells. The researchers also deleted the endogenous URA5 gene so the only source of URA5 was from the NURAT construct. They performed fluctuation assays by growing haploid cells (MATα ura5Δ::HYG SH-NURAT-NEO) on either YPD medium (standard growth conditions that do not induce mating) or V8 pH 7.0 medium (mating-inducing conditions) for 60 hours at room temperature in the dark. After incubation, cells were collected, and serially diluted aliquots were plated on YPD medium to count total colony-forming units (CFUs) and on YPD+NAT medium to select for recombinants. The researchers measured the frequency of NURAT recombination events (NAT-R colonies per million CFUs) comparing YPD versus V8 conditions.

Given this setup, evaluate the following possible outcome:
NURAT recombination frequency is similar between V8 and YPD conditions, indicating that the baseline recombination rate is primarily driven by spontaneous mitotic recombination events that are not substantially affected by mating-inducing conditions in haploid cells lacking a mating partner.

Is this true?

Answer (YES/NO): NO